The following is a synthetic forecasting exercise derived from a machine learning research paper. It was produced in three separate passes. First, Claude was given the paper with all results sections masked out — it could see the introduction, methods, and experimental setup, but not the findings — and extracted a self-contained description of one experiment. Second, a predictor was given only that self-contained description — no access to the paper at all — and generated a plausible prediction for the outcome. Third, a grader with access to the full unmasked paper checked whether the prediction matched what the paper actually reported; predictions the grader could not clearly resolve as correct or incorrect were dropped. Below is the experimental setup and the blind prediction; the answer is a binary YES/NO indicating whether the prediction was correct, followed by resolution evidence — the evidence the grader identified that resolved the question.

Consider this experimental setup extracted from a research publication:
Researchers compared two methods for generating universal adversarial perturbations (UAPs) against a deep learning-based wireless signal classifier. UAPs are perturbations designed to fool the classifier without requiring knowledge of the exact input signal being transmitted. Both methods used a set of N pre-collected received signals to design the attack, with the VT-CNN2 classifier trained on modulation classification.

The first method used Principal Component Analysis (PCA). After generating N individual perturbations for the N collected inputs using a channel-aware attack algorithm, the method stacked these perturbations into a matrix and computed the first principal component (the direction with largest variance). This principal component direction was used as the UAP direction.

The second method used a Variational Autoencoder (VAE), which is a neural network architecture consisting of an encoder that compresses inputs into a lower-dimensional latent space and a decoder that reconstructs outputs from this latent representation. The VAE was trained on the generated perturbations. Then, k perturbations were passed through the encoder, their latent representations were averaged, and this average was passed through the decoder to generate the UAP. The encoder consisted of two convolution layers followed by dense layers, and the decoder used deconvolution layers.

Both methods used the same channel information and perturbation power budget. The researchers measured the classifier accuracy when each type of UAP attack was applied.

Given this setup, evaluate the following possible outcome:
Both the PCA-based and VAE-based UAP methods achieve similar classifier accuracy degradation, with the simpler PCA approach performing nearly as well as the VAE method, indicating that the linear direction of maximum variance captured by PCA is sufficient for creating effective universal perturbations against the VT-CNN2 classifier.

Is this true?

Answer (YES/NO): NO